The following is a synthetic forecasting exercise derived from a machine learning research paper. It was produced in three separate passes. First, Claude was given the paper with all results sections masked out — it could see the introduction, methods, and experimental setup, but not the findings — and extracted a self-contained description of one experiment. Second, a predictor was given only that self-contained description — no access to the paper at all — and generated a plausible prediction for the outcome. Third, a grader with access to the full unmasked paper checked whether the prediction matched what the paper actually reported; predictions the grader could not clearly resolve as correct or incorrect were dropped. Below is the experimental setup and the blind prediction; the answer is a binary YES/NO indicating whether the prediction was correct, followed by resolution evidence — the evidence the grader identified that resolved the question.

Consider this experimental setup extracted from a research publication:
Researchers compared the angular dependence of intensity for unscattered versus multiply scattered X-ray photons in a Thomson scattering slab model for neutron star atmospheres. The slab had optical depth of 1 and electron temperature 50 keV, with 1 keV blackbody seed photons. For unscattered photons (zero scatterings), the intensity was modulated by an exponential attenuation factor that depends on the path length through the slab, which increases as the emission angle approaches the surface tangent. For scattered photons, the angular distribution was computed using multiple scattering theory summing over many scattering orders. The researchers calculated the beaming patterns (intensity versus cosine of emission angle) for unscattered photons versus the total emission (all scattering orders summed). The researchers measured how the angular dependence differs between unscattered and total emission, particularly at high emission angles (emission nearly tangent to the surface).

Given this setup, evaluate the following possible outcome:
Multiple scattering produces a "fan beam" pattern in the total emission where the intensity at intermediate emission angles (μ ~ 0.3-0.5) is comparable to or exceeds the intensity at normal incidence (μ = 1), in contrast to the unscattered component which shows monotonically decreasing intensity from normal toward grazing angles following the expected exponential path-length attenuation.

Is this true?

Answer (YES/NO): NO